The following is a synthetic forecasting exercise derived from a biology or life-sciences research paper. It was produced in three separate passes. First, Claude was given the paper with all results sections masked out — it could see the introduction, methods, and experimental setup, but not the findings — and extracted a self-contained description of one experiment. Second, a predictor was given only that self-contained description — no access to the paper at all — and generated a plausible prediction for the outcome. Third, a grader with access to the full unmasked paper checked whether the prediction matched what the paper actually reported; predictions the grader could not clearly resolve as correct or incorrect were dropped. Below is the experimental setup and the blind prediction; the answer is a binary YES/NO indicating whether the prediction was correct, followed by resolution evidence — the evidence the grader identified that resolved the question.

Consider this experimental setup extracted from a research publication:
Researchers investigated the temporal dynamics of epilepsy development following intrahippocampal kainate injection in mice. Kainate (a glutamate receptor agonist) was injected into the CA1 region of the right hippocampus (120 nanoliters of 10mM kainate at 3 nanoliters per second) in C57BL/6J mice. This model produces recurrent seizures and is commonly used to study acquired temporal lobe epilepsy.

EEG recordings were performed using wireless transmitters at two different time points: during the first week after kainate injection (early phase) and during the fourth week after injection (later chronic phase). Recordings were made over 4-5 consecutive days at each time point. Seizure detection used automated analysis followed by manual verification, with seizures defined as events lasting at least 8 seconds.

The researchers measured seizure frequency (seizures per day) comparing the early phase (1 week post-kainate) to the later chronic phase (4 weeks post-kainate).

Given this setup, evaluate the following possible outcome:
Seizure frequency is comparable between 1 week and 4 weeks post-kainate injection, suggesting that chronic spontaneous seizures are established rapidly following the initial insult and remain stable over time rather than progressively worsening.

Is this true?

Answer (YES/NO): NO